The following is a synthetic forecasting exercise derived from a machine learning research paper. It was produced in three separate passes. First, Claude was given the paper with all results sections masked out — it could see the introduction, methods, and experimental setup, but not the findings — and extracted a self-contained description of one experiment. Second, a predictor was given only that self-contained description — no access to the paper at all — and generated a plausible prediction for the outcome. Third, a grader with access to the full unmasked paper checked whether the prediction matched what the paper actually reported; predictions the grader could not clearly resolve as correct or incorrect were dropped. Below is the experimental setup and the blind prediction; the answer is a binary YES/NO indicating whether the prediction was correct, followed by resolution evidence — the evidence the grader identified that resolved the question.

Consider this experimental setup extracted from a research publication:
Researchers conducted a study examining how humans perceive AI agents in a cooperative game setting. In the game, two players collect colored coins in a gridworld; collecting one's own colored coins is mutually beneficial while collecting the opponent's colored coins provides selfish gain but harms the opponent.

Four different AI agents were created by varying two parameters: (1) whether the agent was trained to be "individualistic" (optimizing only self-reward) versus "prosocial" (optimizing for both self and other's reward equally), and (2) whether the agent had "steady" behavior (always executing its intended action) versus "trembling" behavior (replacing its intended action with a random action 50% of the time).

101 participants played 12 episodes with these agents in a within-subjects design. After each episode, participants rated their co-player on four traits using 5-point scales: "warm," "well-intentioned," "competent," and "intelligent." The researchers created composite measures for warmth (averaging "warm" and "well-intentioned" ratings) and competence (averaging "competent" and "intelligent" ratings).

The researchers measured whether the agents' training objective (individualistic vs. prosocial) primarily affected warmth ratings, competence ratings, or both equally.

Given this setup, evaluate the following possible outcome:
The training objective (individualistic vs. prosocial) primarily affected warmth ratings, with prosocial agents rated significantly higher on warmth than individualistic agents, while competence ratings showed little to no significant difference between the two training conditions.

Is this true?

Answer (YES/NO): YES